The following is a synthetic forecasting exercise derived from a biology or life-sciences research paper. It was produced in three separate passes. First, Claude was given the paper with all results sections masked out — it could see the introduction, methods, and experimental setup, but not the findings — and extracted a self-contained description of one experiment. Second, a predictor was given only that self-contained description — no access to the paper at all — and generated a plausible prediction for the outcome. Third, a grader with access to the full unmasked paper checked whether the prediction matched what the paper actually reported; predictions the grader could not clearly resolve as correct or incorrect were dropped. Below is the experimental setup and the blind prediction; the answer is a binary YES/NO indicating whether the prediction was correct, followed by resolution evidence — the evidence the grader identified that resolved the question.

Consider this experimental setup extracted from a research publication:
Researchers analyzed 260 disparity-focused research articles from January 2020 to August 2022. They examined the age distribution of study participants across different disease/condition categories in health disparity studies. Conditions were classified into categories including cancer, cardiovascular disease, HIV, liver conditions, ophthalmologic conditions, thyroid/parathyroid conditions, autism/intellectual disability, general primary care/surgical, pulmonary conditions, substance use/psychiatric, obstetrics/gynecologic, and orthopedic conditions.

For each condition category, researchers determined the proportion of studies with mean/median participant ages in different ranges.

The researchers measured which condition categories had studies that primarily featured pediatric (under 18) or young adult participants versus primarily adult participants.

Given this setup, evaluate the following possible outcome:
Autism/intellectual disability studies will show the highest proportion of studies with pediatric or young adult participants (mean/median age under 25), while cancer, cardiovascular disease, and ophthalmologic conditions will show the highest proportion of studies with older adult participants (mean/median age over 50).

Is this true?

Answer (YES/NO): NO